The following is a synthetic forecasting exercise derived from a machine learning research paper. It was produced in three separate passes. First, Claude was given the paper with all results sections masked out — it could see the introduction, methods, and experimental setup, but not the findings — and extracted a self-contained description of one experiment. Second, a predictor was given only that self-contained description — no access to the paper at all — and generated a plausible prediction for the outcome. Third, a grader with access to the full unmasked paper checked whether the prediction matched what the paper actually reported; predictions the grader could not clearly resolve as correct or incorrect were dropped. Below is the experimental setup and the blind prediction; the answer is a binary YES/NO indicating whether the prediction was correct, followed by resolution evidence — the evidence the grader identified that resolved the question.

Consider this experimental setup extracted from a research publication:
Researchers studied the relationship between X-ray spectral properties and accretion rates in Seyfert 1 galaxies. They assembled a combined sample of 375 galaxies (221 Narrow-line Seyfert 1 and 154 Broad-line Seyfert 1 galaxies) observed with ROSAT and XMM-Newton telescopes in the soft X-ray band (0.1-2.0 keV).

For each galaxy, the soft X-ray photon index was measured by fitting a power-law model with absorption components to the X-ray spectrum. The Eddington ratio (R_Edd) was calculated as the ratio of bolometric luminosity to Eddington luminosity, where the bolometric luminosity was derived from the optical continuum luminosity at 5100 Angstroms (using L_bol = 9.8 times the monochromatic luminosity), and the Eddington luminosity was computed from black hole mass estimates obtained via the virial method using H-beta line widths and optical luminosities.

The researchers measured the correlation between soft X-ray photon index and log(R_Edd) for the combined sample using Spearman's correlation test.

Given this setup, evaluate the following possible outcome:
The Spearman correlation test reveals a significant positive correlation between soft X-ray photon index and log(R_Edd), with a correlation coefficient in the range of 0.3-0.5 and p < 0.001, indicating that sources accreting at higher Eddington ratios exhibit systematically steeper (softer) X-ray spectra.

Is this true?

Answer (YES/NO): NO